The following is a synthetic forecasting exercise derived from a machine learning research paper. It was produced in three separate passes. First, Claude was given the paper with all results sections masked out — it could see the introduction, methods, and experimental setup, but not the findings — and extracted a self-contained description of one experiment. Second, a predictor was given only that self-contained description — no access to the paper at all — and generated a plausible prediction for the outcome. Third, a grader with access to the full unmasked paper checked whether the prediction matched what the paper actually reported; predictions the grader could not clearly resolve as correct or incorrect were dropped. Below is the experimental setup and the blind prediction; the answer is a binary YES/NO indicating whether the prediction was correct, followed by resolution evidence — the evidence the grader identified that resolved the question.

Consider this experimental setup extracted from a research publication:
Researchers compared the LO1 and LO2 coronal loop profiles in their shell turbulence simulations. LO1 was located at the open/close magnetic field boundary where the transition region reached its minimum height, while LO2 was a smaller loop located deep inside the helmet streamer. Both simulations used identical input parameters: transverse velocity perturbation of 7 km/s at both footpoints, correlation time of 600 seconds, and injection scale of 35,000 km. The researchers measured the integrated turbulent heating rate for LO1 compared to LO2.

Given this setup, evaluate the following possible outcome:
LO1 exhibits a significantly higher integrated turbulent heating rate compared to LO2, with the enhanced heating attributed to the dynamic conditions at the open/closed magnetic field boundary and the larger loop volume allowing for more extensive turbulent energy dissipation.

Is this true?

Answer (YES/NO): NO